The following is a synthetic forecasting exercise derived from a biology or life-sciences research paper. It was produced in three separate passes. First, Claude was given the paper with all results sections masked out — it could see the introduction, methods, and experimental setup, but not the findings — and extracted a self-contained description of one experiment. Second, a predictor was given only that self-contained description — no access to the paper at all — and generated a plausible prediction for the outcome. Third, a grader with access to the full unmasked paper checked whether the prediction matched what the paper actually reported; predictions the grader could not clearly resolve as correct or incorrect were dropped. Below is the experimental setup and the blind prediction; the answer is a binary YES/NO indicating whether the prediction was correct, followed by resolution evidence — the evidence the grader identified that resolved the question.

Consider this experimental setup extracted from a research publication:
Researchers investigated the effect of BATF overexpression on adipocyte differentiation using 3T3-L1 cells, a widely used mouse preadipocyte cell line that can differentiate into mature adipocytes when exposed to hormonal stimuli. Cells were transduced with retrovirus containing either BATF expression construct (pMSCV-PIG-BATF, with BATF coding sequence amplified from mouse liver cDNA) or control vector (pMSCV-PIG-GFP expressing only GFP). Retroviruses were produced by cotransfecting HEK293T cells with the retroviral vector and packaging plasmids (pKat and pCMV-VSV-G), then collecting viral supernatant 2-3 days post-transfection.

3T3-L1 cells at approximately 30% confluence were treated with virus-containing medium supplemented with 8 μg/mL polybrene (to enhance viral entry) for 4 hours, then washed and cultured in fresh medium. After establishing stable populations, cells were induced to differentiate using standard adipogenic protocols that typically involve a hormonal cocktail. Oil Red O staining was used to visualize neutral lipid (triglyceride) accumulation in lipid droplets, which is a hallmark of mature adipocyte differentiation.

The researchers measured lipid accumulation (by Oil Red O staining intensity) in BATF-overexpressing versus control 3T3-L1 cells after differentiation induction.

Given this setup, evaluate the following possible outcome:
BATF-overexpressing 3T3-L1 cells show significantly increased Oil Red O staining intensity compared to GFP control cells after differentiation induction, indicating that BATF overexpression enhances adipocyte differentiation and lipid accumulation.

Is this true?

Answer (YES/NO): NO